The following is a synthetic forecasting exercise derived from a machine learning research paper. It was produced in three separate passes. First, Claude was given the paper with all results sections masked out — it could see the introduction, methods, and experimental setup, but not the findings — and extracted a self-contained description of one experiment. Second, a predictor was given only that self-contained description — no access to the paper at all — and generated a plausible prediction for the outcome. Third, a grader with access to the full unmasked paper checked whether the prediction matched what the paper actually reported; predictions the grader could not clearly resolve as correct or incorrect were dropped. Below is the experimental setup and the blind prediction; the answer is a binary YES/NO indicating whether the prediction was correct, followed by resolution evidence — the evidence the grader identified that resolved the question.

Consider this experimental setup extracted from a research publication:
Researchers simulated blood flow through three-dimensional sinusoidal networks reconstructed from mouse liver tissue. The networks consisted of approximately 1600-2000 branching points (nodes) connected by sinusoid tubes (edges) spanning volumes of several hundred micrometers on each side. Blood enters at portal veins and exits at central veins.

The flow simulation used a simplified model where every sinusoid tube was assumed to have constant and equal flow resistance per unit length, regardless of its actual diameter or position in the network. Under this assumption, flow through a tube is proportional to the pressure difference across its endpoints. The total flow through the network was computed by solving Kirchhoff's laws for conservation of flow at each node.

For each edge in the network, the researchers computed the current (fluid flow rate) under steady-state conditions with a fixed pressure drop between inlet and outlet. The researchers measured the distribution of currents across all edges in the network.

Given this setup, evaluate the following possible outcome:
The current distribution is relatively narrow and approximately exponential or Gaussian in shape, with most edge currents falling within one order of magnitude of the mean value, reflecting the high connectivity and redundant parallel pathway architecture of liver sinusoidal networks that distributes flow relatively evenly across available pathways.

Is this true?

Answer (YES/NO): NO